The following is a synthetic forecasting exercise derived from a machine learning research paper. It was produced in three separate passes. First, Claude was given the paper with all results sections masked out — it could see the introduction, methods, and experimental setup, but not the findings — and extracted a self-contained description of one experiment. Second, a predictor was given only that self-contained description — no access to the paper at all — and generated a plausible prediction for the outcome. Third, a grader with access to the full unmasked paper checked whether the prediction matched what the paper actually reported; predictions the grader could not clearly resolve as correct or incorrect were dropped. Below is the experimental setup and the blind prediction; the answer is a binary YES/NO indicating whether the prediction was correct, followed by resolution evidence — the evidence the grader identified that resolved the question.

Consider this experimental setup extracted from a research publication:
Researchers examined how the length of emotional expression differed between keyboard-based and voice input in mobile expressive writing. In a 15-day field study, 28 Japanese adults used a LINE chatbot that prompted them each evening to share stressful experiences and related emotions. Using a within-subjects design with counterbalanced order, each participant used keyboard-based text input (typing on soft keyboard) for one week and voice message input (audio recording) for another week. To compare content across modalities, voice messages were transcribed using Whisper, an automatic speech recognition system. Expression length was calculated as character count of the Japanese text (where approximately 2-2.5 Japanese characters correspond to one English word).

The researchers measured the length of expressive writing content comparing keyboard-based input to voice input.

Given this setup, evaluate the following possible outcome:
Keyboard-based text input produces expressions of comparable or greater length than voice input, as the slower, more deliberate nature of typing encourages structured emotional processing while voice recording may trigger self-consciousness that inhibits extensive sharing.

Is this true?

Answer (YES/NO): YES